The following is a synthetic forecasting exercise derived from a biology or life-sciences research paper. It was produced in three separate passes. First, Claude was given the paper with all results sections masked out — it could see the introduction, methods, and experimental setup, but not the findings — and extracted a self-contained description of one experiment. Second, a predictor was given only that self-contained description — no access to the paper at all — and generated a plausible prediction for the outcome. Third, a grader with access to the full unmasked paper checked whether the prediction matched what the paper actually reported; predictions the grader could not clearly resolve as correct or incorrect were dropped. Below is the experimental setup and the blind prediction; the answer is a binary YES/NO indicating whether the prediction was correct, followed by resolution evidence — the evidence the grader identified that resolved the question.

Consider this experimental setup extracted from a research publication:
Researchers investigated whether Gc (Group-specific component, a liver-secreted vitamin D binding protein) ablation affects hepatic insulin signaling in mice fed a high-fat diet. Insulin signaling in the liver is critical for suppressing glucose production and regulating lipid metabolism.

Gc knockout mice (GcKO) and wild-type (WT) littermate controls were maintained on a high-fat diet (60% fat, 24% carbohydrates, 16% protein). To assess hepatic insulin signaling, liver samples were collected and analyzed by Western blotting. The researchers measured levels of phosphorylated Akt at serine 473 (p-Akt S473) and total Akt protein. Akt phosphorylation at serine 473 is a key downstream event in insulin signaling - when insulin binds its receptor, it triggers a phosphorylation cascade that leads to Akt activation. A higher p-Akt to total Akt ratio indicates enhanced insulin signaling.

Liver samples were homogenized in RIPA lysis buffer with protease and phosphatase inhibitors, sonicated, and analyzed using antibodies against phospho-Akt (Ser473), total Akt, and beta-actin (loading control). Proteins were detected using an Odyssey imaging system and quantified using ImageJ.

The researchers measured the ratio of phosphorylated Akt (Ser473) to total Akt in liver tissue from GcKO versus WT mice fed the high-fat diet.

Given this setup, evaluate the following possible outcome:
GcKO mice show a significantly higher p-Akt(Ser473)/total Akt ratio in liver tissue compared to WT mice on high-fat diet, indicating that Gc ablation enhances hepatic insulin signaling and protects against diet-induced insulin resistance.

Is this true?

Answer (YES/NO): YES